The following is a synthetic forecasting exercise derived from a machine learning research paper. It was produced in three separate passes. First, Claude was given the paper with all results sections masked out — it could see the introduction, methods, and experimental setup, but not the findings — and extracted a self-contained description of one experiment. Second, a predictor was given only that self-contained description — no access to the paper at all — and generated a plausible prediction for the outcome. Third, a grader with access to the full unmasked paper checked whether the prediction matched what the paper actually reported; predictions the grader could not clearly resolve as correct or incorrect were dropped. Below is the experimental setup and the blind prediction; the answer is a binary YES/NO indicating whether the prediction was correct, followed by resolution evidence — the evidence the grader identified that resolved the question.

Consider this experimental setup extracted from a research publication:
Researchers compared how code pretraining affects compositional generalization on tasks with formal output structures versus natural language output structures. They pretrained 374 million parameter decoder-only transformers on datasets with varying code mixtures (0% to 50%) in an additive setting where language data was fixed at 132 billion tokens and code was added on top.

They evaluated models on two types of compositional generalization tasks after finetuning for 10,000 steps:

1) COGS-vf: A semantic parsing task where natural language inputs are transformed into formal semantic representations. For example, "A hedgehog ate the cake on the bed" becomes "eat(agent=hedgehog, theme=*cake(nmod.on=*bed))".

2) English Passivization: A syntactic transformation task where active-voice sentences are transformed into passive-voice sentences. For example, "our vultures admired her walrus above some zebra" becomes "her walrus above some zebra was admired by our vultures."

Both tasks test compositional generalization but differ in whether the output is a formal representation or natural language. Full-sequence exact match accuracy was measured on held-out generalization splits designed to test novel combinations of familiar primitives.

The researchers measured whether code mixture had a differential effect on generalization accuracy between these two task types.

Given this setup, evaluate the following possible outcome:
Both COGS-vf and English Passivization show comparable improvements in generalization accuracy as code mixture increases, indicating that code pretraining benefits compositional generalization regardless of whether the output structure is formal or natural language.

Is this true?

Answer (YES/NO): NO